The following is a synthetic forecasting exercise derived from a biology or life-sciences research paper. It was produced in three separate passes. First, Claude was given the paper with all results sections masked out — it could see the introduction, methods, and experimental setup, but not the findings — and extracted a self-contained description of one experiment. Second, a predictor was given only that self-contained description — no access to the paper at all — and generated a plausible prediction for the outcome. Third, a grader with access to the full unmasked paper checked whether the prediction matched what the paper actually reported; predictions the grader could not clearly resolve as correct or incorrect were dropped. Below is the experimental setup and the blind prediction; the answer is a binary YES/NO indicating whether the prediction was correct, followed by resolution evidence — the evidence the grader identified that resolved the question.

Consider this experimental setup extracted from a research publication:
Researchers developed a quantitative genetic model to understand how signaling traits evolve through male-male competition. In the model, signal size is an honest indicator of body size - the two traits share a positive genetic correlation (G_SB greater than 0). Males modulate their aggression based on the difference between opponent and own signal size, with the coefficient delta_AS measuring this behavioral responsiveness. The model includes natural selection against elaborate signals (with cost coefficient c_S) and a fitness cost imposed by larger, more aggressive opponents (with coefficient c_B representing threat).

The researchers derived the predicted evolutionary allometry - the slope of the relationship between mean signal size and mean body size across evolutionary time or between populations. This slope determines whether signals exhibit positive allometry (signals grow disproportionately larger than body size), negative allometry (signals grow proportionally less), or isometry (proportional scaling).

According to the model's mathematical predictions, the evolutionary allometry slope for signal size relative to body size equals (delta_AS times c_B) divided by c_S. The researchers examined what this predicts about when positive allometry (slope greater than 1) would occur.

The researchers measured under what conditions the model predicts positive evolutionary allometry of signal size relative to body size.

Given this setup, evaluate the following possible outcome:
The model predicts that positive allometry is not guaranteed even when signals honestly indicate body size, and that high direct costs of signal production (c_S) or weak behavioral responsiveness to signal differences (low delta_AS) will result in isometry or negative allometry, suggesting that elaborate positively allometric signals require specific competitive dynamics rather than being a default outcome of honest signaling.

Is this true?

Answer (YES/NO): YES